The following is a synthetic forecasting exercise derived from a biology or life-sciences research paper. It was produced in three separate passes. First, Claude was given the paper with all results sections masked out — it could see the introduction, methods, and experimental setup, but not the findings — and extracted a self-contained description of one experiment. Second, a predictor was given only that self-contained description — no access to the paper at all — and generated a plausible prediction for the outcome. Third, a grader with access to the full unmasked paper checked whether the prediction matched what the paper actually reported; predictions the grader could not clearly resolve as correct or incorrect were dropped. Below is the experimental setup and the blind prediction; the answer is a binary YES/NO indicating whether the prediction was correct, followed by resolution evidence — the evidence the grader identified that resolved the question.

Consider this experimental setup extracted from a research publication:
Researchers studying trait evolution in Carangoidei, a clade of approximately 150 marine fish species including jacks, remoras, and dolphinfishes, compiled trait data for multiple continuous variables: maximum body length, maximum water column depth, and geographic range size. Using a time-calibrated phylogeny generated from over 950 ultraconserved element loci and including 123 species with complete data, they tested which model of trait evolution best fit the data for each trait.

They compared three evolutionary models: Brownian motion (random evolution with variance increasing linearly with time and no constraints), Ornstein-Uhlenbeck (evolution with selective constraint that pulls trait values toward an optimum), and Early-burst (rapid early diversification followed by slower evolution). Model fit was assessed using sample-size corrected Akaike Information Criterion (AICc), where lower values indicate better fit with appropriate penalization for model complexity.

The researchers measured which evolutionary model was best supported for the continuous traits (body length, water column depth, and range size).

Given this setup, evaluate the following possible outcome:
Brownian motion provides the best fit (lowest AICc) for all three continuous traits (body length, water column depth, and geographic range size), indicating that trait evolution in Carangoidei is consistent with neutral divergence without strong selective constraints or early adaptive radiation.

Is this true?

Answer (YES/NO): NO